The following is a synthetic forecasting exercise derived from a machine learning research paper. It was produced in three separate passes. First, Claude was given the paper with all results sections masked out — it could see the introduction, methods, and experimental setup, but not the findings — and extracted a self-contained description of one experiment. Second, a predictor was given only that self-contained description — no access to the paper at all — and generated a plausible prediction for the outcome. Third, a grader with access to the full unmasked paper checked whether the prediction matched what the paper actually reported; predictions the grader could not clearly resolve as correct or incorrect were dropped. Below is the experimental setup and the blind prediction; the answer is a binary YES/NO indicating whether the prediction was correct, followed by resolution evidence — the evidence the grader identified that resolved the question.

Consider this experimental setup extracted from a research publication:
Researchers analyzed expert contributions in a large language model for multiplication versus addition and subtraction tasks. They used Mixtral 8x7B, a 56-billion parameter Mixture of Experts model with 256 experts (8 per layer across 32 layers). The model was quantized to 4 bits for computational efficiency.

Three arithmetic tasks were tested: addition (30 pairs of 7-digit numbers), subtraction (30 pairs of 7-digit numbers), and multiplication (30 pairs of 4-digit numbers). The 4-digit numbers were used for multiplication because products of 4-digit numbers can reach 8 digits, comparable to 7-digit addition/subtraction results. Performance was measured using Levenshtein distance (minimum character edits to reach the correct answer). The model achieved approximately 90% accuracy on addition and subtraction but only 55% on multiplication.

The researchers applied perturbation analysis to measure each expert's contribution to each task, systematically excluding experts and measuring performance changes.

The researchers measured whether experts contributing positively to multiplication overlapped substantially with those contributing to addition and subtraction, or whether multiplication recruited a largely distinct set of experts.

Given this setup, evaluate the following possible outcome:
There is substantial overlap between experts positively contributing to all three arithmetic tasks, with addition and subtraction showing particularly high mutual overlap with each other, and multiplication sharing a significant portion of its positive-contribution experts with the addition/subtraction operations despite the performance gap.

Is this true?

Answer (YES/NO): YES